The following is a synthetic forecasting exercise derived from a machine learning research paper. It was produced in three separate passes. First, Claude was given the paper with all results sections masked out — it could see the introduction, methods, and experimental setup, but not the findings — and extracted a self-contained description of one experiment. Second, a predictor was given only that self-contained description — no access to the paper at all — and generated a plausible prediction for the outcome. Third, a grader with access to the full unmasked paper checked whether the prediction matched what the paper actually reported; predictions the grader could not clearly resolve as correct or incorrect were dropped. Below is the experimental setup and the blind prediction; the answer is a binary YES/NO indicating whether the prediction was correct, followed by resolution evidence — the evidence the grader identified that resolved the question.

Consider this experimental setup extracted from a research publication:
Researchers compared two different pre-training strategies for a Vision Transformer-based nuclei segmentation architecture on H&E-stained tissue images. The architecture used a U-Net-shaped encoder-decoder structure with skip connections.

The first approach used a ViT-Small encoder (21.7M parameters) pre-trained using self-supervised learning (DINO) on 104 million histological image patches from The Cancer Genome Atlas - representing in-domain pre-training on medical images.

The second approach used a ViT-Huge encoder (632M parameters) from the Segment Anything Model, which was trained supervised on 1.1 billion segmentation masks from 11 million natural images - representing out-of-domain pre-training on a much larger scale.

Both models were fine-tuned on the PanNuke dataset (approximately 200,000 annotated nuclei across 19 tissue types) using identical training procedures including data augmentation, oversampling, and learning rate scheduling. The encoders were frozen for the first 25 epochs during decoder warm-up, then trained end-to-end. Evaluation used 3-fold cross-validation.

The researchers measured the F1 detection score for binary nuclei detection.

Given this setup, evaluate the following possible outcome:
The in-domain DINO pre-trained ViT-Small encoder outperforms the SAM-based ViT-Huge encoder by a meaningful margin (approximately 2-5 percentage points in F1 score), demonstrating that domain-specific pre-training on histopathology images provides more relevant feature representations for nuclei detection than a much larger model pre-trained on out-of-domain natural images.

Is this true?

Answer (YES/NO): NO